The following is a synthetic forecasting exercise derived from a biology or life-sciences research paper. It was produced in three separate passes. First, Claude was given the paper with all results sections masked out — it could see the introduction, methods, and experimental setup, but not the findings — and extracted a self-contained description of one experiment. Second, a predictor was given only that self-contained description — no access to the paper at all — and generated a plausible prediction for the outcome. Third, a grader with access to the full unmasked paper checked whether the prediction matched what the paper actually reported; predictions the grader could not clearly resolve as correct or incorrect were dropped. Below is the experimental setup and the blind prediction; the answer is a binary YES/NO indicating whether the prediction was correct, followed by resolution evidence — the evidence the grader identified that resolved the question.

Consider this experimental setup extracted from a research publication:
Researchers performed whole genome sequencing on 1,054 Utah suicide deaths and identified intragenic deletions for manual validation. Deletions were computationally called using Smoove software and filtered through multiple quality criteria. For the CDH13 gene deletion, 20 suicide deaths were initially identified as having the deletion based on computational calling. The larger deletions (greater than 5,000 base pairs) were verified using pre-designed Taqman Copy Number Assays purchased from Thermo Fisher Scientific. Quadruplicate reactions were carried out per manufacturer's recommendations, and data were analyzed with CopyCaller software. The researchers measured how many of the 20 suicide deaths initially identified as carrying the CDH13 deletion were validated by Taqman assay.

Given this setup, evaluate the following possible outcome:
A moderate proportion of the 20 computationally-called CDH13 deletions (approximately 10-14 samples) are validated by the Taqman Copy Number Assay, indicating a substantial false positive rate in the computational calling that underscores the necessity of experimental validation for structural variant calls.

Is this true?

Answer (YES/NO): NO